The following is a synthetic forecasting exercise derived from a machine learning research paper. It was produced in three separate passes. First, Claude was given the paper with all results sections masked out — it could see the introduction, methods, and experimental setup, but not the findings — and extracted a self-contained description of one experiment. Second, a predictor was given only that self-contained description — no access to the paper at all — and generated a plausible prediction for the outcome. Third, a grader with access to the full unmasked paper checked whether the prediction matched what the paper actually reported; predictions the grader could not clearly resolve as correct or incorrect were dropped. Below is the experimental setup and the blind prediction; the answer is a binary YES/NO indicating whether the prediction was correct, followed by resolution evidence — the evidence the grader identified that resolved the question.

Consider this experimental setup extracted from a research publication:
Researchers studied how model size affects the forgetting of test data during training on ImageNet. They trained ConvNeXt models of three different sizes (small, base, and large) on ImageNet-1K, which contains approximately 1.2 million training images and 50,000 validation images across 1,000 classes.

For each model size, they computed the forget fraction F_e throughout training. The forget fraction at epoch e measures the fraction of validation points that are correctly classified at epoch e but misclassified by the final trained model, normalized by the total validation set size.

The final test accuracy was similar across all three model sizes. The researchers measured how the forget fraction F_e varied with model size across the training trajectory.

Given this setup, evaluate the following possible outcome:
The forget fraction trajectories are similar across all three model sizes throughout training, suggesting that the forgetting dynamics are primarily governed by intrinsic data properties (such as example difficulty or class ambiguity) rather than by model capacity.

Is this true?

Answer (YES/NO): NO